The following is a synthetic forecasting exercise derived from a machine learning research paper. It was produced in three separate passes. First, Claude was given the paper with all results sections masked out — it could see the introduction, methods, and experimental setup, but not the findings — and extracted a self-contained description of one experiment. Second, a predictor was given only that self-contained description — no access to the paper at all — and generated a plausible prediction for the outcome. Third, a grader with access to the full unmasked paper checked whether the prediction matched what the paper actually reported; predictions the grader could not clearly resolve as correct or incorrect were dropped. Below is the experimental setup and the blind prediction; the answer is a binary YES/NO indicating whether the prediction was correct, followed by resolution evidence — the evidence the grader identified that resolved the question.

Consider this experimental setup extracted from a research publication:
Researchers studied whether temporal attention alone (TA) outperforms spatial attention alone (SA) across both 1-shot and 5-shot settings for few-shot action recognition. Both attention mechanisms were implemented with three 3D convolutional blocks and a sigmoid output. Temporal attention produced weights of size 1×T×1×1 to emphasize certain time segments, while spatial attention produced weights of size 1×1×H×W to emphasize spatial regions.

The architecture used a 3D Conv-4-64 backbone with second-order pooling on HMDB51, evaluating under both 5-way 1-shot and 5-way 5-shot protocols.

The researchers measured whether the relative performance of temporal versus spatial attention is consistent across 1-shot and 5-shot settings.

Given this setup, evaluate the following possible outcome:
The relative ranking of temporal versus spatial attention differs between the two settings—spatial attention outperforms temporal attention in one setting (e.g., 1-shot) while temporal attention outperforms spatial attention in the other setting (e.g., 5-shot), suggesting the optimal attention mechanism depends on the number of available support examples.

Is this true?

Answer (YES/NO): NO